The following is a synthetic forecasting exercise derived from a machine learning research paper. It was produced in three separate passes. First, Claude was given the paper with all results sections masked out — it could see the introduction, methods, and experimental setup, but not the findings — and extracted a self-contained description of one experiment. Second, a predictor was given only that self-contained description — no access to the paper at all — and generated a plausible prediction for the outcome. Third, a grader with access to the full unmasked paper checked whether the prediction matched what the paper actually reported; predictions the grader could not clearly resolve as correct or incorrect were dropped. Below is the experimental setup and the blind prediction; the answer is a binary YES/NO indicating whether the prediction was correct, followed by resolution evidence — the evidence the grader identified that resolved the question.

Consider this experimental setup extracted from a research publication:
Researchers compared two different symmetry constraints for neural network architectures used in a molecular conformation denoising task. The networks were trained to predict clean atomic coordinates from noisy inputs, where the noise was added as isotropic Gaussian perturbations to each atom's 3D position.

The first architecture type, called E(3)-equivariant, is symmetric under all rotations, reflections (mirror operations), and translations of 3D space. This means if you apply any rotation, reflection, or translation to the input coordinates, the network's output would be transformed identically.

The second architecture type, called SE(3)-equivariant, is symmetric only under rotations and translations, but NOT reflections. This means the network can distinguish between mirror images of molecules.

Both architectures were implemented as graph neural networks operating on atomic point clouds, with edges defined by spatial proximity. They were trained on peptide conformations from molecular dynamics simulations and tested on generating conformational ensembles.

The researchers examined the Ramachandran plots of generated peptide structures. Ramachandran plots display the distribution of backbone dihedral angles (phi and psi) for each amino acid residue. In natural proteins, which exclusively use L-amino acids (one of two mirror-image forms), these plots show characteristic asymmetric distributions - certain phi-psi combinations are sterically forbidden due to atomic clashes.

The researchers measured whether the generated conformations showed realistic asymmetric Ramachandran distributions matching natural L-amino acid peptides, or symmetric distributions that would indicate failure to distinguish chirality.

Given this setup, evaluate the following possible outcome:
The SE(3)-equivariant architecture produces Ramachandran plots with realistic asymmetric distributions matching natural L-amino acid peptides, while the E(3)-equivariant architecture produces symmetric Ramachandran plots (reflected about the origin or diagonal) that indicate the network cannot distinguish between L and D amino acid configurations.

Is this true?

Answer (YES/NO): YES